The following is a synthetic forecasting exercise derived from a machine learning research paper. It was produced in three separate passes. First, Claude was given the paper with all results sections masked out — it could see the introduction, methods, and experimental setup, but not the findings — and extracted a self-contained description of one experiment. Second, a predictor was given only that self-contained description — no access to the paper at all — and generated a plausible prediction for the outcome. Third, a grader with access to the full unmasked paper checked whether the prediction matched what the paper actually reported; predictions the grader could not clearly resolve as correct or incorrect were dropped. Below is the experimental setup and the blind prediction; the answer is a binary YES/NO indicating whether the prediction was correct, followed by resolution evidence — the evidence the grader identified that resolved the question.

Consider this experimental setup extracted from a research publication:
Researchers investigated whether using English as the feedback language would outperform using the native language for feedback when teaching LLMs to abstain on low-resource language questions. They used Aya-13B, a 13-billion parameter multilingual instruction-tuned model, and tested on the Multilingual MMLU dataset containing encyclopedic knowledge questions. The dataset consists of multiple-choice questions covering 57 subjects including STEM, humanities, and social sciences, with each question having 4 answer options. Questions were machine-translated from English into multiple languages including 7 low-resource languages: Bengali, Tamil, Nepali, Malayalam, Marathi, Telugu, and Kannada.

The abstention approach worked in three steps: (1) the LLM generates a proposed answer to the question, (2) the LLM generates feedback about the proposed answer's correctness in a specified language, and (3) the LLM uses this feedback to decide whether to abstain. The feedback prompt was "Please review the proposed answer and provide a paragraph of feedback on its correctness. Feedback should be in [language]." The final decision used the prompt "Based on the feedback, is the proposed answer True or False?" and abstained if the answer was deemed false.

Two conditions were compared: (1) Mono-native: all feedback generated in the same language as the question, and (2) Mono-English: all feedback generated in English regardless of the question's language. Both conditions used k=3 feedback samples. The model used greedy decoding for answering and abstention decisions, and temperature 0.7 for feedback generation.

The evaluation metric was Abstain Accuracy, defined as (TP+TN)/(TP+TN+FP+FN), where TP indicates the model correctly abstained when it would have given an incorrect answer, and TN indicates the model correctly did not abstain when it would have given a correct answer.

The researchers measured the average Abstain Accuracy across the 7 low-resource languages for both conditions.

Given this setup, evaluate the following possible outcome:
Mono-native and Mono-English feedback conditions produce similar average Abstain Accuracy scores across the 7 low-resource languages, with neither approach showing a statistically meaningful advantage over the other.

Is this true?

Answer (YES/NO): NO